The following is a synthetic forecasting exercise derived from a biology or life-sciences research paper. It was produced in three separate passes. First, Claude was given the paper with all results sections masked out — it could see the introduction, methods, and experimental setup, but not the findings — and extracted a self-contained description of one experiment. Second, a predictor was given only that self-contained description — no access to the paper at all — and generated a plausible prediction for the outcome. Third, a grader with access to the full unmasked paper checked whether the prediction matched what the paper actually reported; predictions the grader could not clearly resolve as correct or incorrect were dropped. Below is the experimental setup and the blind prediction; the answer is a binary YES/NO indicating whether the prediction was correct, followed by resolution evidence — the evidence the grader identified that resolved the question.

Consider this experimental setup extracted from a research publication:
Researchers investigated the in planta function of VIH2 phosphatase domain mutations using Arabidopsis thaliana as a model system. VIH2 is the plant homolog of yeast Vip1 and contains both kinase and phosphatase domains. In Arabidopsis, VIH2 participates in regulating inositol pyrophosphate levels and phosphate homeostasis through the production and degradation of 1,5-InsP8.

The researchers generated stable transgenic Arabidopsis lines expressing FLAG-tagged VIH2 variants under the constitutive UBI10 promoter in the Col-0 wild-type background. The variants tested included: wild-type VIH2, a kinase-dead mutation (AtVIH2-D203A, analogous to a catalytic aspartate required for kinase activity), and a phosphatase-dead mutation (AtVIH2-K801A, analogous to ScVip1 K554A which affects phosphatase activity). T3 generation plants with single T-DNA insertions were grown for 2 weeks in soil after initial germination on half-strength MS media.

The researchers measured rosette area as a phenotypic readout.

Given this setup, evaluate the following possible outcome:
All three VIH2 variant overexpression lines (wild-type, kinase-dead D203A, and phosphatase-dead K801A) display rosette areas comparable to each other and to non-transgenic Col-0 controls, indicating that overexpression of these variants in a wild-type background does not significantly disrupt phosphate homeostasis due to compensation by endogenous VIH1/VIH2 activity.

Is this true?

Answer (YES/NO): NO